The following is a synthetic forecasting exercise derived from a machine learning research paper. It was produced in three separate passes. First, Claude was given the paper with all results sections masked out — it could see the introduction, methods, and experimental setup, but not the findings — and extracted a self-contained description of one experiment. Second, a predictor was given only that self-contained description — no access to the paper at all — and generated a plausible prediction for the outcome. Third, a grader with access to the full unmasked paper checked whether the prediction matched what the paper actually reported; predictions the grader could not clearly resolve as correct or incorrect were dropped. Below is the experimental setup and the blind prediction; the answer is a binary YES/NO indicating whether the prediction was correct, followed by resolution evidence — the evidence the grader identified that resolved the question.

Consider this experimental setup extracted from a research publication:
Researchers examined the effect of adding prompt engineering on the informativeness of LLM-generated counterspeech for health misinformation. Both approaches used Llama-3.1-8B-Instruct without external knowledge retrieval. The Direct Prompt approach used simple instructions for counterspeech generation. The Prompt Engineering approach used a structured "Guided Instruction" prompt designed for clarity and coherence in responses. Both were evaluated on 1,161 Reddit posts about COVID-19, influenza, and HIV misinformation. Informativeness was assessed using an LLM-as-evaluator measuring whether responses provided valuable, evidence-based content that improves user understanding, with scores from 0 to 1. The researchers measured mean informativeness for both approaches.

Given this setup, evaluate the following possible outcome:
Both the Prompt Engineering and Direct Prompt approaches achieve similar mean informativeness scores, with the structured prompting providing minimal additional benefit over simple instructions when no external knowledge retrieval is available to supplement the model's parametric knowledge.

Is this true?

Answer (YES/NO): NO